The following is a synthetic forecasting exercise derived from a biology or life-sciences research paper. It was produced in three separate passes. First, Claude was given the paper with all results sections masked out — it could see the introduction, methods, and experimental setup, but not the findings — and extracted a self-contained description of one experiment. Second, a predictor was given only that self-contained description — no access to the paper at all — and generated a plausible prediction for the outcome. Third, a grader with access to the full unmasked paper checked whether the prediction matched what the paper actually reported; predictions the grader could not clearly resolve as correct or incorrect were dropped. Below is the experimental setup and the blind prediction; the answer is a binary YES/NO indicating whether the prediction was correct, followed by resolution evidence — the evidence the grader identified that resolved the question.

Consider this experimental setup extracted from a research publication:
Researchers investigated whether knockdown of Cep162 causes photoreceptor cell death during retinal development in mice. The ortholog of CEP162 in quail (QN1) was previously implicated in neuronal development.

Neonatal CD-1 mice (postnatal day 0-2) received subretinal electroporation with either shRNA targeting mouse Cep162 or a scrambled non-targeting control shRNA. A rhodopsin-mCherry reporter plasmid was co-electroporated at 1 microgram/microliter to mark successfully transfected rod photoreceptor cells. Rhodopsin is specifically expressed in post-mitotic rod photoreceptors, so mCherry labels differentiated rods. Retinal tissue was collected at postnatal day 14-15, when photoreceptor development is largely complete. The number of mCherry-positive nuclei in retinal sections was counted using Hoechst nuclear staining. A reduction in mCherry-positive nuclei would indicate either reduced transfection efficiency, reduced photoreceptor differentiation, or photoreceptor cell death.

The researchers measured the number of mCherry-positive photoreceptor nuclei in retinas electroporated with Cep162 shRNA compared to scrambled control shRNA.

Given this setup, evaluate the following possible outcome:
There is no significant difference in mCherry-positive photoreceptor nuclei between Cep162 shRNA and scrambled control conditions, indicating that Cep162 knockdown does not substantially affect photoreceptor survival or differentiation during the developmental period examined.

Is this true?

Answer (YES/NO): NO